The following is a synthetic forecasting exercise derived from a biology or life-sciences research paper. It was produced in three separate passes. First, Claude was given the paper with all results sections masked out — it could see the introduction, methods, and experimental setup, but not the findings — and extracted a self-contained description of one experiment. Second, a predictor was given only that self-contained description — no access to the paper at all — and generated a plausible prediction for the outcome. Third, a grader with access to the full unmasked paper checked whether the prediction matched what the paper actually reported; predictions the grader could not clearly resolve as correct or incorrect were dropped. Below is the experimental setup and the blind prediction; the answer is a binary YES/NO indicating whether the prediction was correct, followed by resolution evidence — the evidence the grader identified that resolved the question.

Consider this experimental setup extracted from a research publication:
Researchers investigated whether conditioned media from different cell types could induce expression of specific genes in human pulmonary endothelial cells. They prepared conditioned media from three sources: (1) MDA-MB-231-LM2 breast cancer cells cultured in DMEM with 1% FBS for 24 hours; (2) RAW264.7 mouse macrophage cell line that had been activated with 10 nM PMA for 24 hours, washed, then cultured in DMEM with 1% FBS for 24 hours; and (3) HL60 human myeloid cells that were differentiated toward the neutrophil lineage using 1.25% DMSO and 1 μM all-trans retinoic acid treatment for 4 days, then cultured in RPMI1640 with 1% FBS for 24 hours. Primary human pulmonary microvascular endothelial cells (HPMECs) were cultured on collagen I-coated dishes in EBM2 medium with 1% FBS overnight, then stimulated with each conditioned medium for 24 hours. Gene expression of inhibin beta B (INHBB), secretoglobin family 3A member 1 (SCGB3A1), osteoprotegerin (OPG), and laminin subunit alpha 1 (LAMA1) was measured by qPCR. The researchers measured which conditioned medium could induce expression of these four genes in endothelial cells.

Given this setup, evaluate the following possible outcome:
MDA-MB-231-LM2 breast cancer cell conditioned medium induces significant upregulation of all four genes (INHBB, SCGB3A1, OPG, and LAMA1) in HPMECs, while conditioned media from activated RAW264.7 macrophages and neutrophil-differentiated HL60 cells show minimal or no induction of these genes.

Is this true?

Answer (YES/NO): NO